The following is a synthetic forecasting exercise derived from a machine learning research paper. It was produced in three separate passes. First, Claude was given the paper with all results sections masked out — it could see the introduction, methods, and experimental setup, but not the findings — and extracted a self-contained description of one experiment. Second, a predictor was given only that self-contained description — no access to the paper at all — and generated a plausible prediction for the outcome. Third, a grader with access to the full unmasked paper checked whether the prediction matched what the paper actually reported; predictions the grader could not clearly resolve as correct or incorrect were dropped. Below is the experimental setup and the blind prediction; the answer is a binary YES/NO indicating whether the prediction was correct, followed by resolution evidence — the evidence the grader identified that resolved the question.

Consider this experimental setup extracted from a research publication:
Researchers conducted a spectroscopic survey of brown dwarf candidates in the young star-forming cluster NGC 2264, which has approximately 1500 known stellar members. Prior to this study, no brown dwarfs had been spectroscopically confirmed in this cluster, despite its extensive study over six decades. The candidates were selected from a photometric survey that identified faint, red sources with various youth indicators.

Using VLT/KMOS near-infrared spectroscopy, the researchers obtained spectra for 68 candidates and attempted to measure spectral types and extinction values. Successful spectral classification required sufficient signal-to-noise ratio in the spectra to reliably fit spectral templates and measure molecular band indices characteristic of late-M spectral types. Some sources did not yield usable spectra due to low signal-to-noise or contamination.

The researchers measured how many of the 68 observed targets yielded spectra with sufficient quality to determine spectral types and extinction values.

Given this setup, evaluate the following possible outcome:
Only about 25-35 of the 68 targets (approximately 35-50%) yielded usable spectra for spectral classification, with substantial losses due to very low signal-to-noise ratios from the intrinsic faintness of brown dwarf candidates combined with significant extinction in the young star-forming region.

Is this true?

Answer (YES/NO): YES